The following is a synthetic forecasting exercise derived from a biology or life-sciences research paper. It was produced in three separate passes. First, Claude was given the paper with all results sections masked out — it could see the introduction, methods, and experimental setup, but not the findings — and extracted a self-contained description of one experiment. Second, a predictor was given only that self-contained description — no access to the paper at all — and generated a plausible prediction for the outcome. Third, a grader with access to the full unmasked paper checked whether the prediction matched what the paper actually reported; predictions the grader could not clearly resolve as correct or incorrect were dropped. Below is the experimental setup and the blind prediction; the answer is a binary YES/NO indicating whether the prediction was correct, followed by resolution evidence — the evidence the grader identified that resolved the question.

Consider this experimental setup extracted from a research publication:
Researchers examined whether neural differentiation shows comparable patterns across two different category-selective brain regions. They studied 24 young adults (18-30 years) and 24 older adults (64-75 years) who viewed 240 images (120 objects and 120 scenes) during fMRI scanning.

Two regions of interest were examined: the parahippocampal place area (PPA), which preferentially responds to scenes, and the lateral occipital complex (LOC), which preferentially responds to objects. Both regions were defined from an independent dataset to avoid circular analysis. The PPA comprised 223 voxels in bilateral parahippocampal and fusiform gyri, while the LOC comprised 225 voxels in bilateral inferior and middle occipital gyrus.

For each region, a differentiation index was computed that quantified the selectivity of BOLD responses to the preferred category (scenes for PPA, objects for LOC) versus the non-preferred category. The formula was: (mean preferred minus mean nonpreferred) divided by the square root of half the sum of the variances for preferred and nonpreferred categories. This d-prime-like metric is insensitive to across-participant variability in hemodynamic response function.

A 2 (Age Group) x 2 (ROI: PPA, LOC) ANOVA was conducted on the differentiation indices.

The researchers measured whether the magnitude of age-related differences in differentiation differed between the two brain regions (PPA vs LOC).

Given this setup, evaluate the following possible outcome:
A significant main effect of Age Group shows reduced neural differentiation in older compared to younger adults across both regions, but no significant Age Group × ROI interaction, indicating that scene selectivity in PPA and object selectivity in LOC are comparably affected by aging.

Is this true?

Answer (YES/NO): NO